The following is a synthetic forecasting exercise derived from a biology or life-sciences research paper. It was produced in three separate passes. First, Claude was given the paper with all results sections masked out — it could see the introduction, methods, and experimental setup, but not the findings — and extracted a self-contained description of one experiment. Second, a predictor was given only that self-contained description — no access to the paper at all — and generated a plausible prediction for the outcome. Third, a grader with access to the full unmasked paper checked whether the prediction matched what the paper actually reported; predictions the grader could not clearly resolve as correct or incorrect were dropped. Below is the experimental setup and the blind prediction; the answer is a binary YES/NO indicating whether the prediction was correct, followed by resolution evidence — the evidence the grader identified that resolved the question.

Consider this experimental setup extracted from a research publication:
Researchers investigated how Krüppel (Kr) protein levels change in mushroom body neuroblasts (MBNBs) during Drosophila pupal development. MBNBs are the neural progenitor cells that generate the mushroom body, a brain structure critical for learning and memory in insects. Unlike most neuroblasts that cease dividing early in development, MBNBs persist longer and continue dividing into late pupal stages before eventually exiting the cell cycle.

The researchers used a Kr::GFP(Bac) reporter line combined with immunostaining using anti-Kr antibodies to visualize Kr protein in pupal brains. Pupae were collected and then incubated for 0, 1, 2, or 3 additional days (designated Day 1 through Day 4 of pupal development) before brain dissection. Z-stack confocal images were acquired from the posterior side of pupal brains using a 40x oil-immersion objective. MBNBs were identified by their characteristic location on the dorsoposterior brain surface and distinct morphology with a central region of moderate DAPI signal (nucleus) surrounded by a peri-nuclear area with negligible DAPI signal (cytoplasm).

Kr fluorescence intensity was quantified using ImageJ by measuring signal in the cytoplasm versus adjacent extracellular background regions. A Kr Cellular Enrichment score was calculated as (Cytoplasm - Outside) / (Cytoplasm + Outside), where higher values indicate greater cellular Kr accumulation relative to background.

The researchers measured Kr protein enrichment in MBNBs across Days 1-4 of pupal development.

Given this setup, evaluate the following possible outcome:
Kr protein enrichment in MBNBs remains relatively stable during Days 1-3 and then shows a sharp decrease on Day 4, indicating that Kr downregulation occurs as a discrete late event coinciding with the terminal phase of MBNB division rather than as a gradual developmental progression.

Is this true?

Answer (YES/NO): NO